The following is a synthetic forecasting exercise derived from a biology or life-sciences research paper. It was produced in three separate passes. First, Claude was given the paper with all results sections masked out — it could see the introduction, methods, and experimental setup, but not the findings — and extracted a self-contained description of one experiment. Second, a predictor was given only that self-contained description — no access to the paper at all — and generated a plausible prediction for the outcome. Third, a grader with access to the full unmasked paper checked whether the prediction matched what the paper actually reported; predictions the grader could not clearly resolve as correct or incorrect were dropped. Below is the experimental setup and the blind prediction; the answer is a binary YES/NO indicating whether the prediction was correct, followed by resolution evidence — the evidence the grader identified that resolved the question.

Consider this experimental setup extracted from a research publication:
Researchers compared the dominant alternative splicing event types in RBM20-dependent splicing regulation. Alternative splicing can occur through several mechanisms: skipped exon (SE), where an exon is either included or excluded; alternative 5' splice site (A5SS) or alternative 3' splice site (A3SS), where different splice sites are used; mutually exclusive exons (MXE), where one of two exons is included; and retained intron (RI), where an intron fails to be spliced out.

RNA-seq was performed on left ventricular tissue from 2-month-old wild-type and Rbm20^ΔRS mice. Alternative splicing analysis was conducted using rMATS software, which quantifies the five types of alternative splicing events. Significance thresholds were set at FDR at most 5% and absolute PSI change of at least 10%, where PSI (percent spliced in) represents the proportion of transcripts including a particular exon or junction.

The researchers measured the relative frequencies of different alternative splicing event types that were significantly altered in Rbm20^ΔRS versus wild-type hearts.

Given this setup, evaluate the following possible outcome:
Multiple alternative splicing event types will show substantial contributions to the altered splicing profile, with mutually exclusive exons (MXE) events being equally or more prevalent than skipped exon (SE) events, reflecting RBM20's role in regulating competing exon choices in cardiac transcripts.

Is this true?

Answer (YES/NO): NO